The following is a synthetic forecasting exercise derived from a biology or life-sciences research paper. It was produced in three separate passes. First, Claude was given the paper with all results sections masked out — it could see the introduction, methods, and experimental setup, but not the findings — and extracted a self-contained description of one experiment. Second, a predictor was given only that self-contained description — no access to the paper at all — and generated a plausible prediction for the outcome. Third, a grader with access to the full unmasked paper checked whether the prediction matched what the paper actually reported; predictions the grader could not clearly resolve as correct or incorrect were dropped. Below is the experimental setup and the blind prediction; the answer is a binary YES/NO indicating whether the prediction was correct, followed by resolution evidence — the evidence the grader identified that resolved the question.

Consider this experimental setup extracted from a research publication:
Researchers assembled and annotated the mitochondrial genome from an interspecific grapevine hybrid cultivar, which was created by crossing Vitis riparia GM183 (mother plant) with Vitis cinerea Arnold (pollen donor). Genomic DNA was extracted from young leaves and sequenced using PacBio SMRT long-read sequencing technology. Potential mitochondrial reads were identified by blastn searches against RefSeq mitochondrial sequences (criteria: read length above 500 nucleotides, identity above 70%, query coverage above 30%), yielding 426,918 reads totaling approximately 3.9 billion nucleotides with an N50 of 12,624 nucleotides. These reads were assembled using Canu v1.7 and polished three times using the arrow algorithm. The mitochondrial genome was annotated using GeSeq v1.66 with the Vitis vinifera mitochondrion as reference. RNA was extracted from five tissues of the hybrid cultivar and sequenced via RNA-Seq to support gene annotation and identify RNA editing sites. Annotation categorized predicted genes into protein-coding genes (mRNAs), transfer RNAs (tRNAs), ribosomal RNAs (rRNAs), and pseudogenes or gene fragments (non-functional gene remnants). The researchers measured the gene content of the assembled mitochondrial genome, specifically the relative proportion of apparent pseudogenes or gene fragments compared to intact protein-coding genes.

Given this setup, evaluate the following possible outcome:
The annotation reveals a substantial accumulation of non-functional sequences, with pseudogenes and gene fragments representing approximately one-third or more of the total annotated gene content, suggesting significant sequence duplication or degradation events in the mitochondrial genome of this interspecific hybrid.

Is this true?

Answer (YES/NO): YES